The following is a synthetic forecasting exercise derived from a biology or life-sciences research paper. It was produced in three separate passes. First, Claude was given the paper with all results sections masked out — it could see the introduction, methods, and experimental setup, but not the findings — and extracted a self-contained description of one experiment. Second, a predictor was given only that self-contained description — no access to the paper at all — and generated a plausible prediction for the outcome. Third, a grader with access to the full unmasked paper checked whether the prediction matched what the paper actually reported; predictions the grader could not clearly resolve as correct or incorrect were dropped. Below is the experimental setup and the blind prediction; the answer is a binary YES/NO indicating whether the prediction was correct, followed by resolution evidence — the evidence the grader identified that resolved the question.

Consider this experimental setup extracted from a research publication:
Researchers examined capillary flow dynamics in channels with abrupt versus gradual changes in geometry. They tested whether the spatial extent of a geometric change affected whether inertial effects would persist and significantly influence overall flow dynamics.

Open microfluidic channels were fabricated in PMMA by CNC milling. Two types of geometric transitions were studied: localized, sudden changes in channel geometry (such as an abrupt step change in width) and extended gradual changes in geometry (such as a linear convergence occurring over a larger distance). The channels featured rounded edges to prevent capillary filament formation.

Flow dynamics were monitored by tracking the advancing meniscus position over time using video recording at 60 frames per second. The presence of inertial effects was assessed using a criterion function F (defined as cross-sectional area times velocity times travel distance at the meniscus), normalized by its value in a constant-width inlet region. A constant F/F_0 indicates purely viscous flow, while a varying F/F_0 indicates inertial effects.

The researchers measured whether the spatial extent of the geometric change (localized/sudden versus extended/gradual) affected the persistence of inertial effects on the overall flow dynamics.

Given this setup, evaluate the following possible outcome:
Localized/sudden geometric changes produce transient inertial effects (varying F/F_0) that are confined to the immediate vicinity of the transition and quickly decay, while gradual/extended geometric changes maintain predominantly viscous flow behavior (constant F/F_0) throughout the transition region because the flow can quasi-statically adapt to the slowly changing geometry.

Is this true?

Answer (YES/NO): NO